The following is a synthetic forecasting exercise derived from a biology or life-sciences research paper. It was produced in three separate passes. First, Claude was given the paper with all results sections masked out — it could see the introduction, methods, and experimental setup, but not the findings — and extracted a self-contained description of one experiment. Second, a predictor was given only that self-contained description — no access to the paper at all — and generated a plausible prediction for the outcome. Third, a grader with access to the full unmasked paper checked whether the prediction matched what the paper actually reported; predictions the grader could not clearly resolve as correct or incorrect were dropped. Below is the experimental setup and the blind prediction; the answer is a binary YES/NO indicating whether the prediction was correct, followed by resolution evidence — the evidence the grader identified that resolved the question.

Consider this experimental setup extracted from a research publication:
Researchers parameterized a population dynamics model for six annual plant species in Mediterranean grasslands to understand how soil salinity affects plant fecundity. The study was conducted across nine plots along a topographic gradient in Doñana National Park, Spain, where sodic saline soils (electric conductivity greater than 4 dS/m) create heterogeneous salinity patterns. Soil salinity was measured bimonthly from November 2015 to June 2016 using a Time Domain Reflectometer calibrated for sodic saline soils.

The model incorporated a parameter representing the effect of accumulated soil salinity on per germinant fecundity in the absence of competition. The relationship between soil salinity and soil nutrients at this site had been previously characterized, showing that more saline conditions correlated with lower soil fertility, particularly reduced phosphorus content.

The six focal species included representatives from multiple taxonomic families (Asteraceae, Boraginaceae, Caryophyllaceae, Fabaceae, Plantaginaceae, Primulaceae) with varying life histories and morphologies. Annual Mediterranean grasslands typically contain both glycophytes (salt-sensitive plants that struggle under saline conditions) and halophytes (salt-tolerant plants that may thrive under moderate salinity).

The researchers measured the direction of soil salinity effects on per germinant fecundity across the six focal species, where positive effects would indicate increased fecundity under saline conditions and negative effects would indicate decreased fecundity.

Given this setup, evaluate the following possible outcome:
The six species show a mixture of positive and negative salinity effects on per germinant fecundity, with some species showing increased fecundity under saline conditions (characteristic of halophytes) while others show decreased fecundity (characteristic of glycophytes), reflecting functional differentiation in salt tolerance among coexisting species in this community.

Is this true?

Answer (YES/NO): NO